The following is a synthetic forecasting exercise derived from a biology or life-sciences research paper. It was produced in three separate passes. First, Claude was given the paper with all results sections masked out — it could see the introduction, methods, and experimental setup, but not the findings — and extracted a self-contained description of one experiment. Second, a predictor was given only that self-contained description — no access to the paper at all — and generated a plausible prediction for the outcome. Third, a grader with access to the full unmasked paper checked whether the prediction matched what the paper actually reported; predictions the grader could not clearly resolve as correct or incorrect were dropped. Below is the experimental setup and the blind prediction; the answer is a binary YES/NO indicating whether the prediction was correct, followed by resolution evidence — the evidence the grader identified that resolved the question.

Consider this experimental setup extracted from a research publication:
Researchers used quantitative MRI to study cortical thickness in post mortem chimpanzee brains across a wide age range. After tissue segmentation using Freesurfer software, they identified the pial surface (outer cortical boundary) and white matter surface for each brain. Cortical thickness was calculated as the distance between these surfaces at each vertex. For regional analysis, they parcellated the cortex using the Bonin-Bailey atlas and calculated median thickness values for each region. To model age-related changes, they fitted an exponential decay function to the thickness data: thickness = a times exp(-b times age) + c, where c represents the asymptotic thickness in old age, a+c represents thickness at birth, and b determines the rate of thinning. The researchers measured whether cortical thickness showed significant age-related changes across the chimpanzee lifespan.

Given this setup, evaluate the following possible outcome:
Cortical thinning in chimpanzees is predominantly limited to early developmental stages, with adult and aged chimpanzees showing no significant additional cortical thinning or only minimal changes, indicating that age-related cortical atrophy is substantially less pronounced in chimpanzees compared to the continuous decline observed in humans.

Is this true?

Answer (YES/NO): NO